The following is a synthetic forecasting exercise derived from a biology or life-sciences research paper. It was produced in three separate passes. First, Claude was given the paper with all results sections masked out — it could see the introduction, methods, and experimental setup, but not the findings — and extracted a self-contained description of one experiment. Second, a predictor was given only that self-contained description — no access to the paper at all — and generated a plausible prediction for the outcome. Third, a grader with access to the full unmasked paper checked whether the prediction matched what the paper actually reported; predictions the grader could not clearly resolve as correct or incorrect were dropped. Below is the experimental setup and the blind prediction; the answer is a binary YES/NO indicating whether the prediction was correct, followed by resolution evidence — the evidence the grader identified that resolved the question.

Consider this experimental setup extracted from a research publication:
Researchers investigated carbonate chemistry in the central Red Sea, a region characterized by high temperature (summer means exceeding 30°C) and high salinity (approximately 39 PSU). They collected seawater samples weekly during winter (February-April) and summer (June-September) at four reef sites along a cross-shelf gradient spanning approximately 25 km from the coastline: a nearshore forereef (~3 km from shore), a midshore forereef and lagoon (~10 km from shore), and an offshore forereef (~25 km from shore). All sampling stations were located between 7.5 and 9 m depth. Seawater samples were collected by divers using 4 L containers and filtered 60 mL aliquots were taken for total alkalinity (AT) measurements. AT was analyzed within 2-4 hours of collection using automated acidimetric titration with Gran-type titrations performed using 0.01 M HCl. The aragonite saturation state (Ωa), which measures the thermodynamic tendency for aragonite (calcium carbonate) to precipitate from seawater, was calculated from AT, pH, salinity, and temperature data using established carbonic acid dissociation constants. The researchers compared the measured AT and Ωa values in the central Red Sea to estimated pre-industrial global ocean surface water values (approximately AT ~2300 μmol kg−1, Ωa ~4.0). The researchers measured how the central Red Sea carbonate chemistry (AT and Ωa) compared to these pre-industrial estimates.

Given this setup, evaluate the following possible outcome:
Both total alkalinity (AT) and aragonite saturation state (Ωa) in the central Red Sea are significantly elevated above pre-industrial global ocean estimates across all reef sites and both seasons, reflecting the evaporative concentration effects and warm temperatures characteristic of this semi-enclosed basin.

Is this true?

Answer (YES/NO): NO